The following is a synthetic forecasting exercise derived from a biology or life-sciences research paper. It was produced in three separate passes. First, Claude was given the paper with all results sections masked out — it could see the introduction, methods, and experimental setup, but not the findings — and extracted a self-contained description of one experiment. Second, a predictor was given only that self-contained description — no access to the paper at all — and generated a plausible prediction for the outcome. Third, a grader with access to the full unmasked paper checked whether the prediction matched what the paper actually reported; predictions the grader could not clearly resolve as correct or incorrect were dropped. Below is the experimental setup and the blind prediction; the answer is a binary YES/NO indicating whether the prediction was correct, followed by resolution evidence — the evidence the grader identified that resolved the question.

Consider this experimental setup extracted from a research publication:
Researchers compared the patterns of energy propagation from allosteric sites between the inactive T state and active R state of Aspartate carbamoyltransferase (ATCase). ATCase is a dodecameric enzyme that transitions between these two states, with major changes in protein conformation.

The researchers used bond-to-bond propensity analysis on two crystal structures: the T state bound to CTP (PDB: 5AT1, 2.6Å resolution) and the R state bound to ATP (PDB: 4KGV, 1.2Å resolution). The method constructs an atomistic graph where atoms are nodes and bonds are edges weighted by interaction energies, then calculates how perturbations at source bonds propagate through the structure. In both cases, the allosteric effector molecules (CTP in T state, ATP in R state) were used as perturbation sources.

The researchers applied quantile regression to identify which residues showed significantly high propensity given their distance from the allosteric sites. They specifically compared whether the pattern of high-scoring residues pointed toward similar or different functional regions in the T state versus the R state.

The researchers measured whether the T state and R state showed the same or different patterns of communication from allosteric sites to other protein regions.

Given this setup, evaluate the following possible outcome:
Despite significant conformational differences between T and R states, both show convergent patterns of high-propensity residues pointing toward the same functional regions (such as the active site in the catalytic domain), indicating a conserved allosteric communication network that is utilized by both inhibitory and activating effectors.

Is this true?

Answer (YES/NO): NO